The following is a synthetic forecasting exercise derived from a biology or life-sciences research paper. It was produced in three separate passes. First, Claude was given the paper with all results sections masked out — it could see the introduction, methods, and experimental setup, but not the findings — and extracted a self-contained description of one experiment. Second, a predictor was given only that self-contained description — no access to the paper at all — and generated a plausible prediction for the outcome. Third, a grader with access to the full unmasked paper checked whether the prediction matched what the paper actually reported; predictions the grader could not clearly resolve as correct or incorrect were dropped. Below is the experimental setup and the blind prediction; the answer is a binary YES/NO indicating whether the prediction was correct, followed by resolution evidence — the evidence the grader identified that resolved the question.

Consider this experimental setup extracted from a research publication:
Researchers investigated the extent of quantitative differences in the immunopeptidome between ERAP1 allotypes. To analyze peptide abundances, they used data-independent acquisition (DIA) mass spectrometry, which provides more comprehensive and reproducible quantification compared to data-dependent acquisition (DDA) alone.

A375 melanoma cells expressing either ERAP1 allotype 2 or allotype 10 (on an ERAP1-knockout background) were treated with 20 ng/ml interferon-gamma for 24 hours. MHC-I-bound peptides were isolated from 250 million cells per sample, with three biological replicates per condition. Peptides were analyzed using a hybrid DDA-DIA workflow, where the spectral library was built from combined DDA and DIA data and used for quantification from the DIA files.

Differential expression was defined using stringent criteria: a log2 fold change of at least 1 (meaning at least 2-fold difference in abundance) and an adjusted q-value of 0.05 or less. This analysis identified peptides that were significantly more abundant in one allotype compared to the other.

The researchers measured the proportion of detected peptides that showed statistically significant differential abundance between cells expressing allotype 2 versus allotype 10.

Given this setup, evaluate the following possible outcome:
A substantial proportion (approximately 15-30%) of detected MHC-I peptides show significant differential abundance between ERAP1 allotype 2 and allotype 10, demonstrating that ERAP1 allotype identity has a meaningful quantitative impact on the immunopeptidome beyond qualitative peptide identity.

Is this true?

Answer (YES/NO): NO